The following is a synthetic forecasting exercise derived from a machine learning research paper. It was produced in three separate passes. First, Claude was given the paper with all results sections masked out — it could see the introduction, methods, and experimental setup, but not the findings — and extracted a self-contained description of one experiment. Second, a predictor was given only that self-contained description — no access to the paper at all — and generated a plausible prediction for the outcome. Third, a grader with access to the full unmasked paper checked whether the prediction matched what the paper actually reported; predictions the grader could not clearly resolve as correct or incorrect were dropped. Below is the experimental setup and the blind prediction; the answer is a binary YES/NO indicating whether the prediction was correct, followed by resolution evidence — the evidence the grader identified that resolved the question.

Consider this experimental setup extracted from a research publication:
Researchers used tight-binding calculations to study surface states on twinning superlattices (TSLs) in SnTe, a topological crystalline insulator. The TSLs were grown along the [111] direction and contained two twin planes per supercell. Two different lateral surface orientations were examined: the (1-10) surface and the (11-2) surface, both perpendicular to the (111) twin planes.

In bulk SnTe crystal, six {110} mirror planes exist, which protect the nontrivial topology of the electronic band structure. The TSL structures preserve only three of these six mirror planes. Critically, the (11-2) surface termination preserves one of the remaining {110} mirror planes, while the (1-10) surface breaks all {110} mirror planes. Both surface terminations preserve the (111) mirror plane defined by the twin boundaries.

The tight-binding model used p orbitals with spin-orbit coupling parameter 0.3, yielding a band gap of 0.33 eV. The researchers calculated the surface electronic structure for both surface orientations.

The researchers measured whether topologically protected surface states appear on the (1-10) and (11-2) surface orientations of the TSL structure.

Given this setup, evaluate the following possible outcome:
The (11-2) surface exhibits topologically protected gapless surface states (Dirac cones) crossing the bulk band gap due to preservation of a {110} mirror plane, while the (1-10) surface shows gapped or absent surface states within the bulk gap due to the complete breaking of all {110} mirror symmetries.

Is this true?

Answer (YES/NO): NO